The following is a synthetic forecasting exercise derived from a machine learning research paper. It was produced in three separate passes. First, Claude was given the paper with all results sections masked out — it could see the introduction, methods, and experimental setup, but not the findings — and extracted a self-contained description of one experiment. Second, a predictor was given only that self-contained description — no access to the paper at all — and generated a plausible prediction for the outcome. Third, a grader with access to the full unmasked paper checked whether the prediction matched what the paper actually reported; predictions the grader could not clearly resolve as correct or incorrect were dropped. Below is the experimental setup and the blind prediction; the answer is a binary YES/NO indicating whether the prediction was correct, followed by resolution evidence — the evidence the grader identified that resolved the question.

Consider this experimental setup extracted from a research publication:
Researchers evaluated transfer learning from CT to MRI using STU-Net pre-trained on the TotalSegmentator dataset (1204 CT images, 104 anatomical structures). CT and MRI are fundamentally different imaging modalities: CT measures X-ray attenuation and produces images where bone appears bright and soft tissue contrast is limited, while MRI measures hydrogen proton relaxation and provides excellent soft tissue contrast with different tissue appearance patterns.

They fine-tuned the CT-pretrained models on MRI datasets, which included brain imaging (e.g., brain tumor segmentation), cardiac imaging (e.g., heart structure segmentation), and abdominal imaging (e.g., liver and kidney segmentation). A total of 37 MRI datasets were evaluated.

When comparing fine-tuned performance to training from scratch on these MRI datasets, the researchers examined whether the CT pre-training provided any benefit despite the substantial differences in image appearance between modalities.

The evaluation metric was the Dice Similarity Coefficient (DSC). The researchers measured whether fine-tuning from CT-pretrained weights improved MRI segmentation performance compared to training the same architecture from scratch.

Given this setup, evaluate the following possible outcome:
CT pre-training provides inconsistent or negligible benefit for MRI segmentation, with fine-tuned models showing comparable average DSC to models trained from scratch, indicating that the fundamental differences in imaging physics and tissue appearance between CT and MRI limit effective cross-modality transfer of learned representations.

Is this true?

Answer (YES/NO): NO